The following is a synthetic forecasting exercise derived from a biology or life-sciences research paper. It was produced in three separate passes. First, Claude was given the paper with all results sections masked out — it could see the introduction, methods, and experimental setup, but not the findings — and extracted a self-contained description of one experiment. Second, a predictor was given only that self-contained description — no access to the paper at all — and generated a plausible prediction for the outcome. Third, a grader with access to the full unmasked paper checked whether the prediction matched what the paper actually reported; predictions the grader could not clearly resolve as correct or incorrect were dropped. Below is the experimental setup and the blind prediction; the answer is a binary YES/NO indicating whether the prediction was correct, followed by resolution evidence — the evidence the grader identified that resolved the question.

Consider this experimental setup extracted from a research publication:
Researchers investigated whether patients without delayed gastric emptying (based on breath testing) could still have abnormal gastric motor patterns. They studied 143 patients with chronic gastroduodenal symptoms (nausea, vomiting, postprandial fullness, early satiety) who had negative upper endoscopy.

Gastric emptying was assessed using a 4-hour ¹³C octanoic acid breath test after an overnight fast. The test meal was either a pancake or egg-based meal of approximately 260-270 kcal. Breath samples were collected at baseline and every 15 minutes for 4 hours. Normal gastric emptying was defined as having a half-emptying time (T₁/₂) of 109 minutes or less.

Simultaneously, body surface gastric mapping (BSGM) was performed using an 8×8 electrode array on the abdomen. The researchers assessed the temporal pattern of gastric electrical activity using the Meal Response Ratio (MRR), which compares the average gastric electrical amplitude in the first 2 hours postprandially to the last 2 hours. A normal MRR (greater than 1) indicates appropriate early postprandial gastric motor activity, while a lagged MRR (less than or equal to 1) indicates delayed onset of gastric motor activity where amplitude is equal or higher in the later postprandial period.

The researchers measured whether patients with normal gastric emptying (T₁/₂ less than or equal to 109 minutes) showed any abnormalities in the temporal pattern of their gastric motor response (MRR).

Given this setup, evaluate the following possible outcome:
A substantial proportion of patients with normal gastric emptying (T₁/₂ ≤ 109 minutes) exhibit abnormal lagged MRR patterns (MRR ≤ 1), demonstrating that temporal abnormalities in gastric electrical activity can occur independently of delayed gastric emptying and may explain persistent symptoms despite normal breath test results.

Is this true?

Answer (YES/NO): NO